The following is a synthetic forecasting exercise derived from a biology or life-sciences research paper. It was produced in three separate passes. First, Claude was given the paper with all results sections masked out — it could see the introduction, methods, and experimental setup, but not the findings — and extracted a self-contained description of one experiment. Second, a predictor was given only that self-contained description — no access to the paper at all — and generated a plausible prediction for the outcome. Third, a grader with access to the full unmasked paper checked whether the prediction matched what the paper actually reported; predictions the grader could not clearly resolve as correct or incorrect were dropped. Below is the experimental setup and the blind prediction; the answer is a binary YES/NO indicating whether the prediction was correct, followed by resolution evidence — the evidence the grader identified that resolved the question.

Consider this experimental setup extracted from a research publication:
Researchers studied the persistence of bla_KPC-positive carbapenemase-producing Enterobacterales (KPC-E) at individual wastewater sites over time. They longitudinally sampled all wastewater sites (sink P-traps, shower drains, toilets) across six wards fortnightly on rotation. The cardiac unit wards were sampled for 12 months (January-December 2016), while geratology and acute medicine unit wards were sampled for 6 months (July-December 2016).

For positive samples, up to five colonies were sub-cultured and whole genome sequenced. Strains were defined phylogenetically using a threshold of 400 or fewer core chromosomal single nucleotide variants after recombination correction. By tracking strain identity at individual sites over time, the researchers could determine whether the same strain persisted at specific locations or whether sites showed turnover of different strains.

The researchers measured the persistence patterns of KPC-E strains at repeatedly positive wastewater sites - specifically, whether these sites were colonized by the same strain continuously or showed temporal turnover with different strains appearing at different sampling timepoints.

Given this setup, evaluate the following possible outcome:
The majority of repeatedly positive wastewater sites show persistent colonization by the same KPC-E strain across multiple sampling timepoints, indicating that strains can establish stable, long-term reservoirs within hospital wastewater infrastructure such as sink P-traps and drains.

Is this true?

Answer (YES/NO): NO